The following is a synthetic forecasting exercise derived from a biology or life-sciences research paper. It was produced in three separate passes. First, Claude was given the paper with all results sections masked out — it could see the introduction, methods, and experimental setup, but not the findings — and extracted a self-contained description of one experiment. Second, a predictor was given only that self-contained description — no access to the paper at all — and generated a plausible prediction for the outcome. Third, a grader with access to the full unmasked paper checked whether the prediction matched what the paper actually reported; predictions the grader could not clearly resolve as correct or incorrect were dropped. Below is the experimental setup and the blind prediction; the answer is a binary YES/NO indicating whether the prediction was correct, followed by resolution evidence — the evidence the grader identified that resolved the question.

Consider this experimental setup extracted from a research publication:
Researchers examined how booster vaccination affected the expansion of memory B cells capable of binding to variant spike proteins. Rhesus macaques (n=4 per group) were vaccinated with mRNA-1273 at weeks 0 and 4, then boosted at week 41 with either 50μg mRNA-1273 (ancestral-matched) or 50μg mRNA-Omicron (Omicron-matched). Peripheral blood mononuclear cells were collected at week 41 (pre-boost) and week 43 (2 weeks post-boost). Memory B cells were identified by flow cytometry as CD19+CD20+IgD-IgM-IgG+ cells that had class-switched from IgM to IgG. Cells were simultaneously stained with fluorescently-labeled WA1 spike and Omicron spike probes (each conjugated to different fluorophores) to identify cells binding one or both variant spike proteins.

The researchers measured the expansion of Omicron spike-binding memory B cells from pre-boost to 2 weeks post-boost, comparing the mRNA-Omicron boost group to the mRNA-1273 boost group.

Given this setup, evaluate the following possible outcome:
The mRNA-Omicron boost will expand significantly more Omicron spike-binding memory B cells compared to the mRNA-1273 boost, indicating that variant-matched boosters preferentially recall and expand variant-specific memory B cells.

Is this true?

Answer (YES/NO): NO